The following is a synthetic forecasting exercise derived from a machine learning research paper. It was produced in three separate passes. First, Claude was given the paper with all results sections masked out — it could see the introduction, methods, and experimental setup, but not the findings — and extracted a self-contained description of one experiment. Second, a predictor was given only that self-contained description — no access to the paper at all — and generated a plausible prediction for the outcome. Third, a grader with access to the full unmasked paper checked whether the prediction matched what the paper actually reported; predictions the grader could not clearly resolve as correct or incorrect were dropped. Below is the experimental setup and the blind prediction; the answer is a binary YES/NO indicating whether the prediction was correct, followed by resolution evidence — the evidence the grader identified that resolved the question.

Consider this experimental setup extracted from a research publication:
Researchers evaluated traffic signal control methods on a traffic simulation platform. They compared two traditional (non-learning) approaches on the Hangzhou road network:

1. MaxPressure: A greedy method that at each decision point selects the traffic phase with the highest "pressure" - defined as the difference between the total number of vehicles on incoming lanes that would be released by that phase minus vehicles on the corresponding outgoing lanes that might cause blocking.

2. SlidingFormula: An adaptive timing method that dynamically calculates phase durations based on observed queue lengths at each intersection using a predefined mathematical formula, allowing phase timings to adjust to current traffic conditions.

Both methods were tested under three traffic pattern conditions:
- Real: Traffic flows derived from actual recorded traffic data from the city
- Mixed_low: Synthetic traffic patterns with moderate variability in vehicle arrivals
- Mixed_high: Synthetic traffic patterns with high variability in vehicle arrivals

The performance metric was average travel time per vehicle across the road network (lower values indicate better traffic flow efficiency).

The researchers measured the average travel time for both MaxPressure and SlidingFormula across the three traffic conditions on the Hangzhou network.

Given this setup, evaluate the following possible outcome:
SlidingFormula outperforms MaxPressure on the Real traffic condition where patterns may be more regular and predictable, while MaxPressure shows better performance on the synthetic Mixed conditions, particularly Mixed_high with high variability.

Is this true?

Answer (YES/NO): NO